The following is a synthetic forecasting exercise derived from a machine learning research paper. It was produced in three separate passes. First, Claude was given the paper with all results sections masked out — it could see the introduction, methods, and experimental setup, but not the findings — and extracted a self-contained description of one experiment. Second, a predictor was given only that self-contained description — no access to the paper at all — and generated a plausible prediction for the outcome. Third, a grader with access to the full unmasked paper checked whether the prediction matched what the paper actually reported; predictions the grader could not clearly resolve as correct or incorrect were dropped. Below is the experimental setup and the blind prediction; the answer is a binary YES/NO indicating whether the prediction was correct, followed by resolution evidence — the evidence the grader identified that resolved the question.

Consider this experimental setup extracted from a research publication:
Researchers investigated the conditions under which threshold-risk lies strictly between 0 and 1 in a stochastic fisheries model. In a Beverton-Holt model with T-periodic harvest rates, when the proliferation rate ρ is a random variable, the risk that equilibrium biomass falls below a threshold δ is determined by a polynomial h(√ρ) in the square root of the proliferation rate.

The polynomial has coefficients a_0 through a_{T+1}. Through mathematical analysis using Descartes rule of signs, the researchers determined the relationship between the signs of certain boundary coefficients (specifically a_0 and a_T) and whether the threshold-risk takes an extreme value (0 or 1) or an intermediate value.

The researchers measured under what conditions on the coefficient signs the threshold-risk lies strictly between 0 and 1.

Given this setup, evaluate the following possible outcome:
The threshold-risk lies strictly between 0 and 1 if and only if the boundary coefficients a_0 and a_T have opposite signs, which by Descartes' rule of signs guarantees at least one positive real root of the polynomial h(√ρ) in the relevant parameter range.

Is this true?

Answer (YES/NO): NO